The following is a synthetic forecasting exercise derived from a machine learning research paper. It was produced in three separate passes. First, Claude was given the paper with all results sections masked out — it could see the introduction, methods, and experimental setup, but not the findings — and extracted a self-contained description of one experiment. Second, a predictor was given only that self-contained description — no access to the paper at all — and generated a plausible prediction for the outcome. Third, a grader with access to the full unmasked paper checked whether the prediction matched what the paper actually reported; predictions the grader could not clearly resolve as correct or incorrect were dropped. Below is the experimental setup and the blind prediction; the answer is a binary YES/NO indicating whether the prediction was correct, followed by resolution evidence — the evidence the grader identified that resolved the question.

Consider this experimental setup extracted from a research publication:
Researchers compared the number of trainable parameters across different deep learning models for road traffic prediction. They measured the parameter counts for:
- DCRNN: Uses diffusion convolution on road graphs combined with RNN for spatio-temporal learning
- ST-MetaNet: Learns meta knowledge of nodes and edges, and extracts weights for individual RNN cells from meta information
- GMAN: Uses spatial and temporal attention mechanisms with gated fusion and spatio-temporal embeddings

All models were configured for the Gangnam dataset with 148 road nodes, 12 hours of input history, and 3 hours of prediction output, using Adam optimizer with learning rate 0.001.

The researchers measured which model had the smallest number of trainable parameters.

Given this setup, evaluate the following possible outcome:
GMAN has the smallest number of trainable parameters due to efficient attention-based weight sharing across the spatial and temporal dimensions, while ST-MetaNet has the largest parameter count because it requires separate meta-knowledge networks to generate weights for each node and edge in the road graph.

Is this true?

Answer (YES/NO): NO